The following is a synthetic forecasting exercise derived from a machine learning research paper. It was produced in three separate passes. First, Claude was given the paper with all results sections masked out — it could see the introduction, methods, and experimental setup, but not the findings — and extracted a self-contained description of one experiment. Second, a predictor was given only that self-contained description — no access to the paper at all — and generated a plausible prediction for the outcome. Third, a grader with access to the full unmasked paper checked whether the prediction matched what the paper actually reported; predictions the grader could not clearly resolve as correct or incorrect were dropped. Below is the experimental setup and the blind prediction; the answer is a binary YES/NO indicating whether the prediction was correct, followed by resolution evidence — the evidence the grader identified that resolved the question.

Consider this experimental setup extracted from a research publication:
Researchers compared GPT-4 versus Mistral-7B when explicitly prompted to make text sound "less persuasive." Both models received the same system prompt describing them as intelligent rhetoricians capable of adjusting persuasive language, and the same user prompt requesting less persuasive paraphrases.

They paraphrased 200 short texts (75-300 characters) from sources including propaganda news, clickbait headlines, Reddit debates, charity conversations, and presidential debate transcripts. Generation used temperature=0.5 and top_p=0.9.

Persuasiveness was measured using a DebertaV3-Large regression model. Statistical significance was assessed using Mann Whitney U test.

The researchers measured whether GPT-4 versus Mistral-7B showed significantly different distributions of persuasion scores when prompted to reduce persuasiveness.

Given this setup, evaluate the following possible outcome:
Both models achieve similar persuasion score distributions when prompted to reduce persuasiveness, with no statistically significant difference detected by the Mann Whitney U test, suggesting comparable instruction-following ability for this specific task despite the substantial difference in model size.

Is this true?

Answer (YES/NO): NO